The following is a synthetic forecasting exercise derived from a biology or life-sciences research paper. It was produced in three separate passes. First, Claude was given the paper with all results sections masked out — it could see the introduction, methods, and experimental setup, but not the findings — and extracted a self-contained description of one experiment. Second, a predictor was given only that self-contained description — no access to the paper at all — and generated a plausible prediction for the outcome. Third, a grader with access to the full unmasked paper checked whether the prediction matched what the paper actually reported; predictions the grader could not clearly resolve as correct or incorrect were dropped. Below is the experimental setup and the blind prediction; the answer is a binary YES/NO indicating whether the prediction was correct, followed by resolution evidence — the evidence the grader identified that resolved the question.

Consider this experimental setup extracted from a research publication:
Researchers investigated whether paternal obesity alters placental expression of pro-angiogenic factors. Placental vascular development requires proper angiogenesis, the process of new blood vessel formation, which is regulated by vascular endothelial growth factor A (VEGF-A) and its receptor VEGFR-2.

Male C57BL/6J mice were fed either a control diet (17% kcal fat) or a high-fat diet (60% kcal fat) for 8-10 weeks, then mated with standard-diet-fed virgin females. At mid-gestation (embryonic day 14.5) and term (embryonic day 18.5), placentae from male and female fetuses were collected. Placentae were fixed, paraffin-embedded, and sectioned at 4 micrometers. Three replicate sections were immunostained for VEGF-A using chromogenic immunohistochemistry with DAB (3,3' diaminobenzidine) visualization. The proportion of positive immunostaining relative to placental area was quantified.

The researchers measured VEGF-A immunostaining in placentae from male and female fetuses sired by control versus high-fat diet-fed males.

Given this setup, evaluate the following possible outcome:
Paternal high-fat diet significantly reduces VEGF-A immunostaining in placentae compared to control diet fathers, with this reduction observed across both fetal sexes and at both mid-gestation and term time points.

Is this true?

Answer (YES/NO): NO